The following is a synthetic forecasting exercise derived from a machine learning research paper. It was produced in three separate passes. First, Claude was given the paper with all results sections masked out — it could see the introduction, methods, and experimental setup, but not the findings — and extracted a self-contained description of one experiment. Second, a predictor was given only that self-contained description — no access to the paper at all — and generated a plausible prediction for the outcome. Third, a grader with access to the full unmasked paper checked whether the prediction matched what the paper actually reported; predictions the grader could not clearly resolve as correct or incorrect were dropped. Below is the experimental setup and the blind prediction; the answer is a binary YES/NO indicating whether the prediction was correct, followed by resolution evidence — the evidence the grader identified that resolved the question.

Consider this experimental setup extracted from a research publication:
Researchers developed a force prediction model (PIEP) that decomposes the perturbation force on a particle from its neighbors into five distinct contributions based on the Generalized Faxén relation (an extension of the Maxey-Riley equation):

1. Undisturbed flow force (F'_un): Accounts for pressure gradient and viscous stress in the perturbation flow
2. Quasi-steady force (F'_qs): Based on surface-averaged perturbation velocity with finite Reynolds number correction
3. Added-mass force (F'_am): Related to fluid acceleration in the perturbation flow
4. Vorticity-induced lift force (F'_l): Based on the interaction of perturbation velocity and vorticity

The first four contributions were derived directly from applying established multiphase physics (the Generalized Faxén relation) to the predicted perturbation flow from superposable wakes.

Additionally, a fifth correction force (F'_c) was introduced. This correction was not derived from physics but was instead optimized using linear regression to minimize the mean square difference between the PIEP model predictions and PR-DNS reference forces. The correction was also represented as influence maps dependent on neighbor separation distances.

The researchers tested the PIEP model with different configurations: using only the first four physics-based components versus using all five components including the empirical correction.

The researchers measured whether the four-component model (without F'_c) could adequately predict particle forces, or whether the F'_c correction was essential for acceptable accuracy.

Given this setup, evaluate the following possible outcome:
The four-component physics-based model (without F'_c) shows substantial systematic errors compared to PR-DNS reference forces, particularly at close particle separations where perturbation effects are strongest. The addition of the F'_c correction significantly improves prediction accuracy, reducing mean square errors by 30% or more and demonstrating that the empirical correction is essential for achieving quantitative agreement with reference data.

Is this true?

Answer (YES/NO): NO